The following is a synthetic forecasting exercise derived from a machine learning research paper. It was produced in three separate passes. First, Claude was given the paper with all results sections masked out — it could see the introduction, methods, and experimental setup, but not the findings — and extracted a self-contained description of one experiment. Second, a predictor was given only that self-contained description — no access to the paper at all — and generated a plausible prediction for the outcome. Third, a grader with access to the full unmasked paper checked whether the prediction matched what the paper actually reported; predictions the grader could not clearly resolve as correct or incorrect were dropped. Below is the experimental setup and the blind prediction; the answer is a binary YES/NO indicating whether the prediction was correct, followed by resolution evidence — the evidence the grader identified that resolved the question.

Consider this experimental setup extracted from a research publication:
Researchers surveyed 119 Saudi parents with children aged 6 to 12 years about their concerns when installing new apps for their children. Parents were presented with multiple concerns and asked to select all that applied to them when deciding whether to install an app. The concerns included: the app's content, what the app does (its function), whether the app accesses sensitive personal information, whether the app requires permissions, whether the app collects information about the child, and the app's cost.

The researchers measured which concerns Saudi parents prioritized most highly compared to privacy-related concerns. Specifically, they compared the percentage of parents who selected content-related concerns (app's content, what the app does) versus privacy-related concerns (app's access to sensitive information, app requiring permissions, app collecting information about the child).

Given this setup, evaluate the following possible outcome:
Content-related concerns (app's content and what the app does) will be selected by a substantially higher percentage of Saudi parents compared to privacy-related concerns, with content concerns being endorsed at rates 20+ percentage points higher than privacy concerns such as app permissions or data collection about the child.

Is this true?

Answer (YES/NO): YES